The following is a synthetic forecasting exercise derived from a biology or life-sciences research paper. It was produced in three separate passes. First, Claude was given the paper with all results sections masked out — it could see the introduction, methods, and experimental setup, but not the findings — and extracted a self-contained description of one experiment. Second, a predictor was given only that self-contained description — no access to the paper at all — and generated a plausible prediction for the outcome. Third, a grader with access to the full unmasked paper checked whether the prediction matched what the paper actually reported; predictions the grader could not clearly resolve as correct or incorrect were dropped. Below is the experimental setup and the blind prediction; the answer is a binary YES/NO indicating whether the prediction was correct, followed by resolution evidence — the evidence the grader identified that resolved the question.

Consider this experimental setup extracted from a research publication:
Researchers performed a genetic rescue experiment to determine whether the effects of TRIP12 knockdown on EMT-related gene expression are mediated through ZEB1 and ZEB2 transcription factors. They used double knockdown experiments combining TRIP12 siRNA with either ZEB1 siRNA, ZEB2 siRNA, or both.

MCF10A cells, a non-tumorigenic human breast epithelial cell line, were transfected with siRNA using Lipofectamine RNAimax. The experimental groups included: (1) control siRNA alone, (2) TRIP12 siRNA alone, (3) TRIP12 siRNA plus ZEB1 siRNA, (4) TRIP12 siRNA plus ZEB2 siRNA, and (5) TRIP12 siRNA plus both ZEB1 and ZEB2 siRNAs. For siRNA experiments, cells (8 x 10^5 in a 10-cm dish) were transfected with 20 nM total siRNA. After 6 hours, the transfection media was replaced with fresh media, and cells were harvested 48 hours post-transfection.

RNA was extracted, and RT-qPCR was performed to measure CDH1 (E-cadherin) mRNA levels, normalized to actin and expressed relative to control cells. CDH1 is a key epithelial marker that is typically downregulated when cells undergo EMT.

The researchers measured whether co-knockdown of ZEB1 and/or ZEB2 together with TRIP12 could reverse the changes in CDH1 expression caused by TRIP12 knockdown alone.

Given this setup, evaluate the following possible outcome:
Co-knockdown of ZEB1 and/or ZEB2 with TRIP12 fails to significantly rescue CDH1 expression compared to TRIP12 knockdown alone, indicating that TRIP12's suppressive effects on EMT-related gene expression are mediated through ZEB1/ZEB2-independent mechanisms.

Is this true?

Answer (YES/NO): NO